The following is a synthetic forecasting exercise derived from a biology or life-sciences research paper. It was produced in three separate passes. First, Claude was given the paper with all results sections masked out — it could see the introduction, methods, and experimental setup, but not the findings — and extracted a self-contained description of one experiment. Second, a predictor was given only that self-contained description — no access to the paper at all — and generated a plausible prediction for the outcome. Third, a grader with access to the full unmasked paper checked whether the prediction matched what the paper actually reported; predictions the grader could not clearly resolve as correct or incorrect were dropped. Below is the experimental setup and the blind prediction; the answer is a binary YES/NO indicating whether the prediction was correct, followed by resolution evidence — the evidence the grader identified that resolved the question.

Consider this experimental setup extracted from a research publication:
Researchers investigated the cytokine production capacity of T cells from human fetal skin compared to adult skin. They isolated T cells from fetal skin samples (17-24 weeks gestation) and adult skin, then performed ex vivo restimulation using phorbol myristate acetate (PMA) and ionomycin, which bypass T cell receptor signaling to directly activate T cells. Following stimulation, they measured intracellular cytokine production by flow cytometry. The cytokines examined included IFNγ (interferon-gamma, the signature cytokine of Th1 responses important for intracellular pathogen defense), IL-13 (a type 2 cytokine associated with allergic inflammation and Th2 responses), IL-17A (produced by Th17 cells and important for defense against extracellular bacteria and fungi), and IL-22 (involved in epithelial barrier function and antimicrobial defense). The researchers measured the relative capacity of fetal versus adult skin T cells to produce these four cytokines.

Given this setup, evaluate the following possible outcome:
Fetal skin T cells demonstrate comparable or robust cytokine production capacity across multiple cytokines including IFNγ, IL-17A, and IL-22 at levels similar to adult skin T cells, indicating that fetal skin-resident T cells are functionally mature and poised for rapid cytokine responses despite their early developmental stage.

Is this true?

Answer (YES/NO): NO